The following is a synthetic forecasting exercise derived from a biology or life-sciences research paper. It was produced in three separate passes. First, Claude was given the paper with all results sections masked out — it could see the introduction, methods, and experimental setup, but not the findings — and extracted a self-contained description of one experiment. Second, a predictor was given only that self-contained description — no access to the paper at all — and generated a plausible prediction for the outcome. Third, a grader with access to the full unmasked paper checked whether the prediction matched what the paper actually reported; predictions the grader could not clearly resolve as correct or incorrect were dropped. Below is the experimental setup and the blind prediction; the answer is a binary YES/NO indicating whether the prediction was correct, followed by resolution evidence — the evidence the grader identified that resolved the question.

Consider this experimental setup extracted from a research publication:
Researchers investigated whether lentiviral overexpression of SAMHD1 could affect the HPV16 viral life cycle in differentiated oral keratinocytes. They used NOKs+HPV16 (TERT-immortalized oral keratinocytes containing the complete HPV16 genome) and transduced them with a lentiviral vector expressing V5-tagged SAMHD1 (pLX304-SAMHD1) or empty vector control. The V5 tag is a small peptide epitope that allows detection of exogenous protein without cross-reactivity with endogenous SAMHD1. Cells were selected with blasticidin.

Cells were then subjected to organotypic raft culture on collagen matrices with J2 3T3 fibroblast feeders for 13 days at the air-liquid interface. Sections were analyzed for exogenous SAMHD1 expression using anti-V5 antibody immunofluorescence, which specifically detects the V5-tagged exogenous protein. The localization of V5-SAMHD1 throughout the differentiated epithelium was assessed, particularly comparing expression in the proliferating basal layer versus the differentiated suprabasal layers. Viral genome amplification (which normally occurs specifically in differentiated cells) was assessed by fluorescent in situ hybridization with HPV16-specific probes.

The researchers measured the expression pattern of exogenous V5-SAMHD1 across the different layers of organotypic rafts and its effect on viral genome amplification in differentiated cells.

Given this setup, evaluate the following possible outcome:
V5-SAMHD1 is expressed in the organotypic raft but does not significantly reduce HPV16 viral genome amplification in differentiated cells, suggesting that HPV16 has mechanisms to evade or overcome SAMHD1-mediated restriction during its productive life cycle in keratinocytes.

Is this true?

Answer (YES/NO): YES